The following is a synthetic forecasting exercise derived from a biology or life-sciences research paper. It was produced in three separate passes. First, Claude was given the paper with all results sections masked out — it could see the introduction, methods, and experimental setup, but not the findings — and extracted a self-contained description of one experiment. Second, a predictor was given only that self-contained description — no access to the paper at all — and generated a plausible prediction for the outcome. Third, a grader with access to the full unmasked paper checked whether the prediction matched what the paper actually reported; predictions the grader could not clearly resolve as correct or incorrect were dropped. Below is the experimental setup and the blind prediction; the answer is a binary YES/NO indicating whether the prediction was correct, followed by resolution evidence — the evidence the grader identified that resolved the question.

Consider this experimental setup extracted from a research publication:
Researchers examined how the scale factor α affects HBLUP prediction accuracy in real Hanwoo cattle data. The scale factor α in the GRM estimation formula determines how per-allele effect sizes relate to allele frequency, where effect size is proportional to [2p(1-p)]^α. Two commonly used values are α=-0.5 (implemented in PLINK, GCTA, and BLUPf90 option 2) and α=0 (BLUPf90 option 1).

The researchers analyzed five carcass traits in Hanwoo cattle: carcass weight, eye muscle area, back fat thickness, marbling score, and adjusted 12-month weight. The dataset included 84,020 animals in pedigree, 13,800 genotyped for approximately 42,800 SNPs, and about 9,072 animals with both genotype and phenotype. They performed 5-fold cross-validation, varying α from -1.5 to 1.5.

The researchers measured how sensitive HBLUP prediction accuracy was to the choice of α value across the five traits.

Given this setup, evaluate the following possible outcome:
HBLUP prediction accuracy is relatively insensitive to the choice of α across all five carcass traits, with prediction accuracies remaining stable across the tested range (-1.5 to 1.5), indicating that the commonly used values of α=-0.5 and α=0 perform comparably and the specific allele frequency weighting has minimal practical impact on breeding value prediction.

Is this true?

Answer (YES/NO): NO